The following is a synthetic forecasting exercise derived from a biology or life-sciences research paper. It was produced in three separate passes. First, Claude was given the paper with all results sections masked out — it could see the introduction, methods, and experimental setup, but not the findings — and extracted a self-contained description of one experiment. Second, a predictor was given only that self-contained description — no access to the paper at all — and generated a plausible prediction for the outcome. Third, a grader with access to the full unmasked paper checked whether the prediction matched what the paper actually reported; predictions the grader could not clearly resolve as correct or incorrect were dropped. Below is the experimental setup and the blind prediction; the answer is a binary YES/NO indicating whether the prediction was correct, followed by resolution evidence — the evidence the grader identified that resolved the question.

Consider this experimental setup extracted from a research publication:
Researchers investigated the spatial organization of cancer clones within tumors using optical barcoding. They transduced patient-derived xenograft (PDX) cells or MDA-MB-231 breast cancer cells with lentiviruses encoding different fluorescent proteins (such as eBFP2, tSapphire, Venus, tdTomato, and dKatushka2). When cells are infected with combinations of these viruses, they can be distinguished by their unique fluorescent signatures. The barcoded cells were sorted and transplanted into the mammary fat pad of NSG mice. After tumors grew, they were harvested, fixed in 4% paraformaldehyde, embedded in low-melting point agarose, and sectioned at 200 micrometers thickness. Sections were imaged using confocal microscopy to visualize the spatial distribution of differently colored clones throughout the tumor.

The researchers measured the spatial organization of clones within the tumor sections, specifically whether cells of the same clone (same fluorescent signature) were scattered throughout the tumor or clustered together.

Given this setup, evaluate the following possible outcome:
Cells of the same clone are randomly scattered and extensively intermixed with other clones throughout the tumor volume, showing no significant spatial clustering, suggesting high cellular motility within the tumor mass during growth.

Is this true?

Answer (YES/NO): NO